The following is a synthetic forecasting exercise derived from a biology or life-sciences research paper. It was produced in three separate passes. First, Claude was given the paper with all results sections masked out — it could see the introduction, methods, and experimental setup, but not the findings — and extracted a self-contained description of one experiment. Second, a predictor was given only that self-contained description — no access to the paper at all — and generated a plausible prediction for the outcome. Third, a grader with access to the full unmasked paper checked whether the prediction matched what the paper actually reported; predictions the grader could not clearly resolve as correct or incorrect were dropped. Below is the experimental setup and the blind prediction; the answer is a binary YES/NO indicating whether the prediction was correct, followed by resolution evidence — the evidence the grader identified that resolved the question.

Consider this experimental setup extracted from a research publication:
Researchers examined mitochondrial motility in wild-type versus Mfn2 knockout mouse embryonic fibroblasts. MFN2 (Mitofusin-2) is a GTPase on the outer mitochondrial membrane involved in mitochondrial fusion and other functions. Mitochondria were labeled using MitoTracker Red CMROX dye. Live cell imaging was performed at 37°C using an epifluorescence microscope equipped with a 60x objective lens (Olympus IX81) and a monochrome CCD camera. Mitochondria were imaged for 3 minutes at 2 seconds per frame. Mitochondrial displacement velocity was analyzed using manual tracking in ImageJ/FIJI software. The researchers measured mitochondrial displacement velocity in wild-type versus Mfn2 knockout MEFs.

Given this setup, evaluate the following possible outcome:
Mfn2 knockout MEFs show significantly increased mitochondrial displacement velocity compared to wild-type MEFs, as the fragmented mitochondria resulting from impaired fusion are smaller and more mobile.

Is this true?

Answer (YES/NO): NO